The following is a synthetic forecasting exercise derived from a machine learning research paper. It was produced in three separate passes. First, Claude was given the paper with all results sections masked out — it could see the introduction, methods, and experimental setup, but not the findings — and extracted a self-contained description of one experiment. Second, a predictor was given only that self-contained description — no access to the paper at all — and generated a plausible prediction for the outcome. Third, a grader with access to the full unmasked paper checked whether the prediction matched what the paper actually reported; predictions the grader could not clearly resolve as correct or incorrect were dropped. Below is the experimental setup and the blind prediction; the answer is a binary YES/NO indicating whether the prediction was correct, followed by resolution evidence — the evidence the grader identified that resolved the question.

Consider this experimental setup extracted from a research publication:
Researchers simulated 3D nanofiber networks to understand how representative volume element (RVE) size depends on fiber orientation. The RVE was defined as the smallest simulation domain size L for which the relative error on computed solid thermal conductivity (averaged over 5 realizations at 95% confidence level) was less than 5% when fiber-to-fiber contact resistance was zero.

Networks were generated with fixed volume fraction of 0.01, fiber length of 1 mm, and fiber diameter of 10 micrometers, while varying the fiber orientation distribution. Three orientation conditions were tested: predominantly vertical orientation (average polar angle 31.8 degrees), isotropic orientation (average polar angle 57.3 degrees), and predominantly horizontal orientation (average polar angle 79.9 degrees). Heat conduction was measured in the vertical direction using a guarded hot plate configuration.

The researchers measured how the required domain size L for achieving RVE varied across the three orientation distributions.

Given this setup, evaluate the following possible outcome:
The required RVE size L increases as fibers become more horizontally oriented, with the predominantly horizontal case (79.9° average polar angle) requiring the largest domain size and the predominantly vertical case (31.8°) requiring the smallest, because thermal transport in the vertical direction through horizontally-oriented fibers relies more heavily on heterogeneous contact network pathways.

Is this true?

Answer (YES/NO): NO